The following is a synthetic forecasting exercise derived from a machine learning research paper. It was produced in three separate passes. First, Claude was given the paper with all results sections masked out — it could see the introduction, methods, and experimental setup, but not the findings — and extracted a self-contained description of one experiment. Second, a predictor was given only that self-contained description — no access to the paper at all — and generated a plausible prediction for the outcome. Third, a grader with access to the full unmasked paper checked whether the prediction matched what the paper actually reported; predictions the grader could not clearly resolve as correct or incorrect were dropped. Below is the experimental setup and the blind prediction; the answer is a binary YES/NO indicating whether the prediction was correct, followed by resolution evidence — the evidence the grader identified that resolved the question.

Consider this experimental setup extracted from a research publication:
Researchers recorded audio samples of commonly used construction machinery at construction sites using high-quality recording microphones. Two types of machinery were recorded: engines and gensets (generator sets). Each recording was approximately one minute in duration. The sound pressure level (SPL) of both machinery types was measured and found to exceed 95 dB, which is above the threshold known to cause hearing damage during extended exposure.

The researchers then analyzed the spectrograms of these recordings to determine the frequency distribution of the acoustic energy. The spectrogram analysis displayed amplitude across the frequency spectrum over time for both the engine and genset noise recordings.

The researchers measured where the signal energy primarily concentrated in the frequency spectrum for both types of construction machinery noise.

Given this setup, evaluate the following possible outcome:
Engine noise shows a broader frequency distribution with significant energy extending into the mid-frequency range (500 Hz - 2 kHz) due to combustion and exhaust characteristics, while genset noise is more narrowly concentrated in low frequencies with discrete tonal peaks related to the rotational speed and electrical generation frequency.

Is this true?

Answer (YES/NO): NO